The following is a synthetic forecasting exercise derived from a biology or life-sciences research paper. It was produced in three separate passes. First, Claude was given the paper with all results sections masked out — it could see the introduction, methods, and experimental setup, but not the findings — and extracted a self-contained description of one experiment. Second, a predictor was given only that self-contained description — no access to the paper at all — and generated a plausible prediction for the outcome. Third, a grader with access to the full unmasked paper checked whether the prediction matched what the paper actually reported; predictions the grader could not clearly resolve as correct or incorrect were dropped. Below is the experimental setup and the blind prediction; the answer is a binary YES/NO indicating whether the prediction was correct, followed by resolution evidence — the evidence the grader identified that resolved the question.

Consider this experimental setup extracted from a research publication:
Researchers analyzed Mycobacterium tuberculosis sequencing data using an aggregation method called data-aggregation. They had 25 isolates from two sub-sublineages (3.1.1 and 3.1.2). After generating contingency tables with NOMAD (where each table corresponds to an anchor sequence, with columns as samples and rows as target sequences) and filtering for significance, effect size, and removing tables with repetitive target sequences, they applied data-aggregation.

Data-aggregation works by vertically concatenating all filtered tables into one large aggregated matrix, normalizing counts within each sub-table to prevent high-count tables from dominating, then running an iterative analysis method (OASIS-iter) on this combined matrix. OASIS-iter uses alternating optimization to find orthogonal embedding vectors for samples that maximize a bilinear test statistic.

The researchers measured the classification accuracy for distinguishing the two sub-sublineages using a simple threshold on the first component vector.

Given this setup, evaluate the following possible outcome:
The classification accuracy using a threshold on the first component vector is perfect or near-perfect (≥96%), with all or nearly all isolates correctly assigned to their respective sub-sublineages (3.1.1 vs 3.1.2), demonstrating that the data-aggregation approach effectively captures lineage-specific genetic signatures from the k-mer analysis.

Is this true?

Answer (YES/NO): NO